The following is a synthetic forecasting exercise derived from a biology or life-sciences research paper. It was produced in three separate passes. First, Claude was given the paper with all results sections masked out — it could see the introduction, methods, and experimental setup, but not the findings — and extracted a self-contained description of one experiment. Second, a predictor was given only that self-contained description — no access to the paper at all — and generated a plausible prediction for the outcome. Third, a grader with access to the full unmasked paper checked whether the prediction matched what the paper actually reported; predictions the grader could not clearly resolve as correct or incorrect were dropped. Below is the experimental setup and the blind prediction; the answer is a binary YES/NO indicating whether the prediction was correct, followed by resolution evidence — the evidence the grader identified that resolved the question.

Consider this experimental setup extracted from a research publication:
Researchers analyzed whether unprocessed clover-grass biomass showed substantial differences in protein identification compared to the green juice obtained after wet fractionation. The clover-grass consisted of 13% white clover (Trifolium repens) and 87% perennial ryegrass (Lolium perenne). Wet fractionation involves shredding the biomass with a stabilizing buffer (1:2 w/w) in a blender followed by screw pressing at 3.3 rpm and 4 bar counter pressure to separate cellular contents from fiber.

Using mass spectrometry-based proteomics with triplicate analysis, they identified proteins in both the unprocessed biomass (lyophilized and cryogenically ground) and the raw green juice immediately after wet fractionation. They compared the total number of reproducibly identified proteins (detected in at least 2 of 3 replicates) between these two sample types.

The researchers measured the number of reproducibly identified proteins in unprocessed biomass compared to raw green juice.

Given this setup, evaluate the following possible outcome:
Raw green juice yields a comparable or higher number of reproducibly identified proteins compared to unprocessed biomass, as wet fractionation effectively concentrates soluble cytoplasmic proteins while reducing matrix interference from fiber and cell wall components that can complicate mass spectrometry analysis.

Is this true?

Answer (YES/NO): YES